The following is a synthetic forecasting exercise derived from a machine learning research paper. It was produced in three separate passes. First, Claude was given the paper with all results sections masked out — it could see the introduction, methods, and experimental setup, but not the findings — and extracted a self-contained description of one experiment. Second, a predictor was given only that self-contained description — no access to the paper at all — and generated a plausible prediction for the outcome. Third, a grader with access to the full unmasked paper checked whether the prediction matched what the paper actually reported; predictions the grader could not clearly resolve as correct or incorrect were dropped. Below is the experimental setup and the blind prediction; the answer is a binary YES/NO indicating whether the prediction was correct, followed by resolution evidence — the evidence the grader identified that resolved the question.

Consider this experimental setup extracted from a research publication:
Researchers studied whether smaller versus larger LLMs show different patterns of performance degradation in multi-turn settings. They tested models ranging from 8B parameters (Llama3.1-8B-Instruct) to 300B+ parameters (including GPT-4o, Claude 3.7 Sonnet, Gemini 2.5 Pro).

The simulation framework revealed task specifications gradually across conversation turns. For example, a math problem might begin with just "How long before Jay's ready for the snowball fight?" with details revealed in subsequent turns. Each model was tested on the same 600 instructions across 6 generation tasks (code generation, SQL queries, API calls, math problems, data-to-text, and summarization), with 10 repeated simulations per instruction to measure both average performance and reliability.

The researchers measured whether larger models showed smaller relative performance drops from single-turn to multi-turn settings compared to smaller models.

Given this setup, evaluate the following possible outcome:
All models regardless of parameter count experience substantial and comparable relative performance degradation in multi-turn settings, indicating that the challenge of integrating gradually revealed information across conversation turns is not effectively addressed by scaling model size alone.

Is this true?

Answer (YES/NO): YES